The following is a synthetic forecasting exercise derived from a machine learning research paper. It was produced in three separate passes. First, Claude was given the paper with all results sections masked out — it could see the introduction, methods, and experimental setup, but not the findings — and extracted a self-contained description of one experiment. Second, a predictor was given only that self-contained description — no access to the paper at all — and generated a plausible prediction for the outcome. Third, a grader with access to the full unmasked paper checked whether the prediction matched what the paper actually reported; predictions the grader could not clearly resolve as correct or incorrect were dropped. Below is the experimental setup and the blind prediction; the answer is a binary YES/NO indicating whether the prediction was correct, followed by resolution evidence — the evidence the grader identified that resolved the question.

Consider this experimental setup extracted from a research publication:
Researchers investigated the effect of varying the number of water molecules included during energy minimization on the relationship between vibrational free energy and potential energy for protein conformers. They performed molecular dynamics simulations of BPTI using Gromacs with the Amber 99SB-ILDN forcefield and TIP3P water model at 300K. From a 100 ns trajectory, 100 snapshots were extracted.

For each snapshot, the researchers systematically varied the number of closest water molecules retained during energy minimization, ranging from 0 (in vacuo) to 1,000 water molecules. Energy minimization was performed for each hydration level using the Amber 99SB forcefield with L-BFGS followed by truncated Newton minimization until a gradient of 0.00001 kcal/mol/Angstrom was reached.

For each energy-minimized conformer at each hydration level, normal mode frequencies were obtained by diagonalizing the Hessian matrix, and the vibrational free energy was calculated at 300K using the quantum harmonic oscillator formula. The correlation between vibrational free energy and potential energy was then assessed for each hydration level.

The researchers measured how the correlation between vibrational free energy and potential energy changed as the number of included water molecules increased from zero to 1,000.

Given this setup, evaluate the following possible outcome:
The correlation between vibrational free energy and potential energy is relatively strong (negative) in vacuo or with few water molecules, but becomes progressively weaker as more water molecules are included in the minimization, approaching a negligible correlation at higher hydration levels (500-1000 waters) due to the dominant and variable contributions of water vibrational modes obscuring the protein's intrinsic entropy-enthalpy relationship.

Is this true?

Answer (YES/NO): NO